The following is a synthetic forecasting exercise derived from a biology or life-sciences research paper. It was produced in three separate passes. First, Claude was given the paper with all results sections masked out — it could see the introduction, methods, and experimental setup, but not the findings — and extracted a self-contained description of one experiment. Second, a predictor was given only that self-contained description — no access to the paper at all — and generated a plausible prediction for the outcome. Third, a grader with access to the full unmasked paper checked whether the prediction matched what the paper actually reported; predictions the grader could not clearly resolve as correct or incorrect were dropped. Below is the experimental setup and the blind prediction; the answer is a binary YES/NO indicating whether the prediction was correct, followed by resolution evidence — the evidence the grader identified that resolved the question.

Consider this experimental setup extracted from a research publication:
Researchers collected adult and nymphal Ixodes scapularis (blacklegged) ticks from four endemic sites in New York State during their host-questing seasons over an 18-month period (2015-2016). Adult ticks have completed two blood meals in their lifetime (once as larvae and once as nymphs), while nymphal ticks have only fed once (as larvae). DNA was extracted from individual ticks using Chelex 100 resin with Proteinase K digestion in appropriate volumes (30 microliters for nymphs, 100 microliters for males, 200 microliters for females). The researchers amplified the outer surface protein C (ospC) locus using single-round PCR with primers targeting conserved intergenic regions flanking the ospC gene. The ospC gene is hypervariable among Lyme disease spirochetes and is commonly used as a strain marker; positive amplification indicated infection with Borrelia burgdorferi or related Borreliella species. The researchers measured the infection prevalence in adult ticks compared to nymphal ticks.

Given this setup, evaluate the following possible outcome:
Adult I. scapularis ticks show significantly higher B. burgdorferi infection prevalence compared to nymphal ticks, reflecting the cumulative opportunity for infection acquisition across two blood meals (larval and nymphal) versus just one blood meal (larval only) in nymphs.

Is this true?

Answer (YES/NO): YES